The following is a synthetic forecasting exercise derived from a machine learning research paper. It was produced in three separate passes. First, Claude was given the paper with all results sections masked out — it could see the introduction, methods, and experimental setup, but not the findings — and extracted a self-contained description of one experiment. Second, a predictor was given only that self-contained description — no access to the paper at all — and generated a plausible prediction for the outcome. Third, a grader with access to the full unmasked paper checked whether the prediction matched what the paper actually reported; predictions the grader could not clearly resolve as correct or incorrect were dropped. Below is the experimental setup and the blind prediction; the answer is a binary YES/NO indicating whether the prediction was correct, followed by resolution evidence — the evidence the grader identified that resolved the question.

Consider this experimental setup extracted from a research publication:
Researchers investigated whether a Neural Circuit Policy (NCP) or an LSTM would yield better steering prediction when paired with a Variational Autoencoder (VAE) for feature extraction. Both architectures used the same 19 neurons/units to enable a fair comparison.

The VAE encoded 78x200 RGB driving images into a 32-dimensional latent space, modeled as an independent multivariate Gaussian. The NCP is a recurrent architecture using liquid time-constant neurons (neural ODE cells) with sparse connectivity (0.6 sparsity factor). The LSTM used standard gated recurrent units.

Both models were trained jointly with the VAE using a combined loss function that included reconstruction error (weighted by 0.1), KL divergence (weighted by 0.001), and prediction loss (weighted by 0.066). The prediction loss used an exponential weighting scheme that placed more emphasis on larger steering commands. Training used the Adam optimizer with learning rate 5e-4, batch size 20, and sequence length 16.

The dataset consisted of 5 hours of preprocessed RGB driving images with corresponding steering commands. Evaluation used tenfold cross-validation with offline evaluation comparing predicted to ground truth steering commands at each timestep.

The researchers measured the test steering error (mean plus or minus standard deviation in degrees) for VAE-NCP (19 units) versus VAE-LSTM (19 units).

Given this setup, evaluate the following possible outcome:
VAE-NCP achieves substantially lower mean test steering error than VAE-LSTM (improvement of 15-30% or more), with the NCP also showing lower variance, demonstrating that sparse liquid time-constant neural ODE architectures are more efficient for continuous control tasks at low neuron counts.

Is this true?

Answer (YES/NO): YES